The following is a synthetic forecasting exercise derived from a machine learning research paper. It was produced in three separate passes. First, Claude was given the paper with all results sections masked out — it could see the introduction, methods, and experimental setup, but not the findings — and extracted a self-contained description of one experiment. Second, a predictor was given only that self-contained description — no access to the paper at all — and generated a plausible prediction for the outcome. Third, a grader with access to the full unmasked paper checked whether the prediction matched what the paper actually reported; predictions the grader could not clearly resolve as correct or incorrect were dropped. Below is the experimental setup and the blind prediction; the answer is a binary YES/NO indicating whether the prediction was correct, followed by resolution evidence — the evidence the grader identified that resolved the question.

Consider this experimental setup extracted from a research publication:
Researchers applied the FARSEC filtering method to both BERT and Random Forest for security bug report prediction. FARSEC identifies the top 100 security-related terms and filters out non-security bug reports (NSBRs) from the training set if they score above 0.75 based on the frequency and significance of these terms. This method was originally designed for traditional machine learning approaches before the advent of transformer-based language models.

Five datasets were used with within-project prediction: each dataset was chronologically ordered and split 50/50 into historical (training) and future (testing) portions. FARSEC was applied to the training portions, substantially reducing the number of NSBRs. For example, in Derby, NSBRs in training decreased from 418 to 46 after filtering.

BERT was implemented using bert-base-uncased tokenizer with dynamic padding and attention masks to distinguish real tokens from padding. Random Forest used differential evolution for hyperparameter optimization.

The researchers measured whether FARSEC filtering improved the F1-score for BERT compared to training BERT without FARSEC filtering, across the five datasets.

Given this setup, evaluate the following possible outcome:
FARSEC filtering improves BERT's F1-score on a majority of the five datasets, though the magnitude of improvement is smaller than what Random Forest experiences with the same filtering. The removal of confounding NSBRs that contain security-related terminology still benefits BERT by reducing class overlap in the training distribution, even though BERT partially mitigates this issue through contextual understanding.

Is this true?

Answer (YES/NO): NO